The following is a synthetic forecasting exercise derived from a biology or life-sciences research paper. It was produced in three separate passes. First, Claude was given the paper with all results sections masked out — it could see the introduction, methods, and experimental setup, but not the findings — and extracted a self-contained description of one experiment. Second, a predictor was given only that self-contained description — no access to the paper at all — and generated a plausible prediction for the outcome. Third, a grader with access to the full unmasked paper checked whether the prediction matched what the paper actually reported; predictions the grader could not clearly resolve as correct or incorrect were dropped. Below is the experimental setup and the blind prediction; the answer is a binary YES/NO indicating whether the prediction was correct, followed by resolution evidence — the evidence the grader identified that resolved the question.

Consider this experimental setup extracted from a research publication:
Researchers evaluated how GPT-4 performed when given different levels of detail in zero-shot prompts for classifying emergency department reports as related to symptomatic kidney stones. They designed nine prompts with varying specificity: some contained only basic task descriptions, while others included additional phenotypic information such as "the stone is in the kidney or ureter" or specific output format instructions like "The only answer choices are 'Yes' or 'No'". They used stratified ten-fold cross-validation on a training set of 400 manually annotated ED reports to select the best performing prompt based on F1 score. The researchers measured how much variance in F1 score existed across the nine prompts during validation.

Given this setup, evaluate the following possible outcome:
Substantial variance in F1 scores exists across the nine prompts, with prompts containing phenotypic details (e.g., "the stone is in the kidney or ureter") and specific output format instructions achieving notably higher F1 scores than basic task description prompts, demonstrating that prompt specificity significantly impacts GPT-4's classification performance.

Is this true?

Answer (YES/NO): NO